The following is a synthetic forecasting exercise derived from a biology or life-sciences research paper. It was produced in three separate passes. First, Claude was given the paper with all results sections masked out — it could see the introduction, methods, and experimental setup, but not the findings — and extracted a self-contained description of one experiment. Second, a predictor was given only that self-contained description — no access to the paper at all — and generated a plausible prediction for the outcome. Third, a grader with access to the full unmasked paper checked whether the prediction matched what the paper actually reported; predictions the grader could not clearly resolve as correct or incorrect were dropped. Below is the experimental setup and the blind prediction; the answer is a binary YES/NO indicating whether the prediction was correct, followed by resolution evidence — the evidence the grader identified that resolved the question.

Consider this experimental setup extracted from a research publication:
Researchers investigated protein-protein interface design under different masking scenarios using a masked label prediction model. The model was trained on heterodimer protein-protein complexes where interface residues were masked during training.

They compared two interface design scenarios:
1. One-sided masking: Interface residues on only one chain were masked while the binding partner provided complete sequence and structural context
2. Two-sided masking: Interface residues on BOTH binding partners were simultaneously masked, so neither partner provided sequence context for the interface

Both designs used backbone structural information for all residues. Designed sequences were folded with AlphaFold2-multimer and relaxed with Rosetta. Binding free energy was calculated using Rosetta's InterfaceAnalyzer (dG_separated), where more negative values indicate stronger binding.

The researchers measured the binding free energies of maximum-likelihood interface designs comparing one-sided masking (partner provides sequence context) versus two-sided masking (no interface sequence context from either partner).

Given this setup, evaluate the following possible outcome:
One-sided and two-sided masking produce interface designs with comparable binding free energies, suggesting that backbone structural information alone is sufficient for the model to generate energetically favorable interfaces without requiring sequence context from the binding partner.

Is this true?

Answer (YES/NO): NO